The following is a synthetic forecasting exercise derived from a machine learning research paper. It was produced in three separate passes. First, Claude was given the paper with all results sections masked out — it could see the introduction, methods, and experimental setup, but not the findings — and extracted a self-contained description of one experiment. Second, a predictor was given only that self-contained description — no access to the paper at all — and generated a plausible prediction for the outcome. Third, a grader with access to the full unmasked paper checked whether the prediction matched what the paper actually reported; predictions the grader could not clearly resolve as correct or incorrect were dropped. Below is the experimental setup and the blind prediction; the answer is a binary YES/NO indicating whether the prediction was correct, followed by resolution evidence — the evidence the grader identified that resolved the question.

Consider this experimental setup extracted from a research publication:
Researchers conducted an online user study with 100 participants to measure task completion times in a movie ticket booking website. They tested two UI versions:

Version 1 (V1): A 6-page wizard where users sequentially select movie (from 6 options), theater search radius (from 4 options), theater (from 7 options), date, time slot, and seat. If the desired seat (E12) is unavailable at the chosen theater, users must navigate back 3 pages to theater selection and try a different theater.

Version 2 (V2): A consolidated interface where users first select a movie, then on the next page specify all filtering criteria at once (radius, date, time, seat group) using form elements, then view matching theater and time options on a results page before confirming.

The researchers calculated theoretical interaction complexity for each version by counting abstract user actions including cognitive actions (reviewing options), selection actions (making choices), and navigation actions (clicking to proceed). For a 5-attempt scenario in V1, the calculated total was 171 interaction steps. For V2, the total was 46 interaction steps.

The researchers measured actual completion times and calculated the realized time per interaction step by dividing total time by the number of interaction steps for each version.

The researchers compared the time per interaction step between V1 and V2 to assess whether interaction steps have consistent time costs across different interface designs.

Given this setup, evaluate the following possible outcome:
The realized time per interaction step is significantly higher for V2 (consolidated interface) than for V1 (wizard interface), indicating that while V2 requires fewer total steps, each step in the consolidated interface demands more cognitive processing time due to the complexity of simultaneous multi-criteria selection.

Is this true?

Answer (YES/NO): YES